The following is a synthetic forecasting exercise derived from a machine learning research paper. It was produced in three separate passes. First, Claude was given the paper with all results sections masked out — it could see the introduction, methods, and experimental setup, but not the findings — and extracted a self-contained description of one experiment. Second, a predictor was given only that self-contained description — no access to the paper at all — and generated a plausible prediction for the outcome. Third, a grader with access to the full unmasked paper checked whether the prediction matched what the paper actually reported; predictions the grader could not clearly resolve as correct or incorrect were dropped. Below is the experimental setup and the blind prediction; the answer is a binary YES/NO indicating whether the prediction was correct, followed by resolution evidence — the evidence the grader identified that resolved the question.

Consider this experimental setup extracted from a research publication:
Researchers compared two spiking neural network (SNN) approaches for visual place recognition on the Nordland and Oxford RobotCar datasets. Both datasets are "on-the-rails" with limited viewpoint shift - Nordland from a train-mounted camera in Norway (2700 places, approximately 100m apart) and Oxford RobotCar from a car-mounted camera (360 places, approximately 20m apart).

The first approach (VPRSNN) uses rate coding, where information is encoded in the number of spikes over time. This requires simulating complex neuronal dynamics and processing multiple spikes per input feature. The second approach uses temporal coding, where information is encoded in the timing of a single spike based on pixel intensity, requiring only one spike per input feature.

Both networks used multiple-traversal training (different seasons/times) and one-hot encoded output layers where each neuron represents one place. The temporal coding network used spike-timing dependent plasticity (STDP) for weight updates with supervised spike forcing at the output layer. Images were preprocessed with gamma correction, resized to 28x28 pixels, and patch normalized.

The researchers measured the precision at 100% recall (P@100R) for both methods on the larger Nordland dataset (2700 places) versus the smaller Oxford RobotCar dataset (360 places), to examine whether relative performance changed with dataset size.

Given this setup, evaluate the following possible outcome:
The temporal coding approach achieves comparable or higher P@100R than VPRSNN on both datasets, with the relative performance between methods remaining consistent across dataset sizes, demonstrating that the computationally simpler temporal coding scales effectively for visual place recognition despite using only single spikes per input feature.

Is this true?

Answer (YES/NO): NO